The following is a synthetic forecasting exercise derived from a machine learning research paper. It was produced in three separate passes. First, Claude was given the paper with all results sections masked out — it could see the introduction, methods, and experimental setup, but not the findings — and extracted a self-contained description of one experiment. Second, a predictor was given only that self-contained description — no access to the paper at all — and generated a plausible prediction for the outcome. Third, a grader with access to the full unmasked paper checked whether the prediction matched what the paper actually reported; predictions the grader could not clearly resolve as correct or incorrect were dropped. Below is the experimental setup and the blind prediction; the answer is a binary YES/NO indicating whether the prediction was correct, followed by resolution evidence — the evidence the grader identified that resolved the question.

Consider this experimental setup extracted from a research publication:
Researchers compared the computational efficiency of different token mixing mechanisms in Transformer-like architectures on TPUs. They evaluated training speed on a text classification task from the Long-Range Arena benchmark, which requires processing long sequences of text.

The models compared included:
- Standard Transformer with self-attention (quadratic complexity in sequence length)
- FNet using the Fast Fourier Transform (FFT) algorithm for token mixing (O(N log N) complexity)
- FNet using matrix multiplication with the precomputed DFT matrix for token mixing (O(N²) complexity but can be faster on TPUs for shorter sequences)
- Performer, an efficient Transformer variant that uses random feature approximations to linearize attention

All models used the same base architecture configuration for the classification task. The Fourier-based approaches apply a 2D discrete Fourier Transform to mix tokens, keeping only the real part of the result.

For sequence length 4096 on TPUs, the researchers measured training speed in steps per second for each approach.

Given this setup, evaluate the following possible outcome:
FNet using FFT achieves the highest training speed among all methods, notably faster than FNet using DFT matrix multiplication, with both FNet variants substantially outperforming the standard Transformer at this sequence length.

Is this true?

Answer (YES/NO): NO